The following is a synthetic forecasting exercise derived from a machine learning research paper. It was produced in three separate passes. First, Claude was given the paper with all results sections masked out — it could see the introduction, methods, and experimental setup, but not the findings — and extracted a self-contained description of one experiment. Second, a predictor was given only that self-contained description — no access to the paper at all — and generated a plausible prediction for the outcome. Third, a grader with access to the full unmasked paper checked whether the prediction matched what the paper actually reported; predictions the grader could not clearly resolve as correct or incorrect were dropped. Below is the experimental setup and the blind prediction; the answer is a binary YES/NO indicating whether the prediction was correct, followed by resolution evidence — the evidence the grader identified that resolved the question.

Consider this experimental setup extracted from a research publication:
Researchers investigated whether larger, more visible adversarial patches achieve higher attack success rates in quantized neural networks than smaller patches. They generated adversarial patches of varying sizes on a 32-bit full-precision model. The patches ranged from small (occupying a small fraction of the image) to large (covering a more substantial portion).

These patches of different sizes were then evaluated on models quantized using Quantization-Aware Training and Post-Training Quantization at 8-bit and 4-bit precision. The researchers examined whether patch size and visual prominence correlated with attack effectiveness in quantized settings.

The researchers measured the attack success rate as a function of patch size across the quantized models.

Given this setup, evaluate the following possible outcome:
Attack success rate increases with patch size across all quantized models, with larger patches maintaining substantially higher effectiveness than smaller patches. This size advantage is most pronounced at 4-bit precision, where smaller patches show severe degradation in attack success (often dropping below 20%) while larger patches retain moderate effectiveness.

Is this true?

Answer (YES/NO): NO